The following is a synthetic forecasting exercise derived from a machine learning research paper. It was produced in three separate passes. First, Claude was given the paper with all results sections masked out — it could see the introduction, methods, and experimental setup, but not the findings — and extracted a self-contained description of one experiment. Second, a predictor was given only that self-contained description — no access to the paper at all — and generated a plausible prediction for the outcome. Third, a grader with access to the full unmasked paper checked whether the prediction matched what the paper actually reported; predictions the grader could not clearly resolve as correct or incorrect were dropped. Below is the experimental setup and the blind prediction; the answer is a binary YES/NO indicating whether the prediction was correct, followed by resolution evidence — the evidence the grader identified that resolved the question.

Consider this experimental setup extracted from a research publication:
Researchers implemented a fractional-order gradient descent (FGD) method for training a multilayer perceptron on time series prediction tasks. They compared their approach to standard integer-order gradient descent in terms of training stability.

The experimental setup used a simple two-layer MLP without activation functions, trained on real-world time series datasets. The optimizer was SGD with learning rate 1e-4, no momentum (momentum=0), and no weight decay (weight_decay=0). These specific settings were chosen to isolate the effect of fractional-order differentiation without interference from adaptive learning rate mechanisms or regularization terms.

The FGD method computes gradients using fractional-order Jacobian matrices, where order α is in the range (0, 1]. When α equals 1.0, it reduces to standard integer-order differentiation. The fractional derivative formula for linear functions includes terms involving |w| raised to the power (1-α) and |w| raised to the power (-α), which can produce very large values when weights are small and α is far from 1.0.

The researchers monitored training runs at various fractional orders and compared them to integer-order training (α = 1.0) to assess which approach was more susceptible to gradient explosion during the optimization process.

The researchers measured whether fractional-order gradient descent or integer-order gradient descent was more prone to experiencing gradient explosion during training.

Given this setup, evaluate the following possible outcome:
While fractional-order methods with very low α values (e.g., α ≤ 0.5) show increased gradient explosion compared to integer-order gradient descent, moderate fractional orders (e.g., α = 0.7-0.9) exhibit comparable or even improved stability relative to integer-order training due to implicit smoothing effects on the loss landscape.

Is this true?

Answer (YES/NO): NO